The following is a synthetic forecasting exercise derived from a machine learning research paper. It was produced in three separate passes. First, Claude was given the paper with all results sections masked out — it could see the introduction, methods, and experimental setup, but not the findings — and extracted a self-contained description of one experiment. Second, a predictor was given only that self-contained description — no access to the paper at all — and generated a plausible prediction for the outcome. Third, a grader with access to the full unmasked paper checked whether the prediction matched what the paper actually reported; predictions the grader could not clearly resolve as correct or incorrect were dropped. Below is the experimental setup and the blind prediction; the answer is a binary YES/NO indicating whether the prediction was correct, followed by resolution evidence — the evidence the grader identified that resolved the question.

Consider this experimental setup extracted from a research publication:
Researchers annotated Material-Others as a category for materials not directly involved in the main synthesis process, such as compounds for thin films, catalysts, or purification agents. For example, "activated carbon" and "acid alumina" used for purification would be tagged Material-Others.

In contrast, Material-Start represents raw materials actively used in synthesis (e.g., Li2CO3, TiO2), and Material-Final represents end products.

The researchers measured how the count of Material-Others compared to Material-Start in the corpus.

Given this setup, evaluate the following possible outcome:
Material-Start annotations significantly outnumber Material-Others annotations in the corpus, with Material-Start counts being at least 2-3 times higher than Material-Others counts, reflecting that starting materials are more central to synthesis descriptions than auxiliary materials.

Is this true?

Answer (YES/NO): YES